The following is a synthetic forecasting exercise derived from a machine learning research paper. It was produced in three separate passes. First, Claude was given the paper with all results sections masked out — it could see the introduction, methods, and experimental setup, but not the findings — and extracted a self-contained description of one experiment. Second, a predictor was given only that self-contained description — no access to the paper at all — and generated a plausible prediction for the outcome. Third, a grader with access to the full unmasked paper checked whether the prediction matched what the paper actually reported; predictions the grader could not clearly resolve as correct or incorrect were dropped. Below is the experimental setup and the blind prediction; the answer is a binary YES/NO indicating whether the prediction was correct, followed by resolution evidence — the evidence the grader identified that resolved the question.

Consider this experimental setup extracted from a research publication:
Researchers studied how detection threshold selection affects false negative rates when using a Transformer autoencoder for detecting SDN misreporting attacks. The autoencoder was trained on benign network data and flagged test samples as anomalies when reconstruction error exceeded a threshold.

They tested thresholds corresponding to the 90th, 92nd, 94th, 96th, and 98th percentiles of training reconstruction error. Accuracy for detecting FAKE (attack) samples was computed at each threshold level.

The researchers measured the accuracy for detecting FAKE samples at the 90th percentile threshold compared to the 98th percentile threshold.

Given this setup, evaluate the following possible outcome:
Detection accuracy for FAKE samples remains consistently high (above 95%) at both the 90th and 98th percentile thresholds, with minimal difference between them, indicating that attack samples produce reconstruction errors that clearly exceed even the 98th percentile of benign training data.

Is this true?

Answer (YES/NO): NO